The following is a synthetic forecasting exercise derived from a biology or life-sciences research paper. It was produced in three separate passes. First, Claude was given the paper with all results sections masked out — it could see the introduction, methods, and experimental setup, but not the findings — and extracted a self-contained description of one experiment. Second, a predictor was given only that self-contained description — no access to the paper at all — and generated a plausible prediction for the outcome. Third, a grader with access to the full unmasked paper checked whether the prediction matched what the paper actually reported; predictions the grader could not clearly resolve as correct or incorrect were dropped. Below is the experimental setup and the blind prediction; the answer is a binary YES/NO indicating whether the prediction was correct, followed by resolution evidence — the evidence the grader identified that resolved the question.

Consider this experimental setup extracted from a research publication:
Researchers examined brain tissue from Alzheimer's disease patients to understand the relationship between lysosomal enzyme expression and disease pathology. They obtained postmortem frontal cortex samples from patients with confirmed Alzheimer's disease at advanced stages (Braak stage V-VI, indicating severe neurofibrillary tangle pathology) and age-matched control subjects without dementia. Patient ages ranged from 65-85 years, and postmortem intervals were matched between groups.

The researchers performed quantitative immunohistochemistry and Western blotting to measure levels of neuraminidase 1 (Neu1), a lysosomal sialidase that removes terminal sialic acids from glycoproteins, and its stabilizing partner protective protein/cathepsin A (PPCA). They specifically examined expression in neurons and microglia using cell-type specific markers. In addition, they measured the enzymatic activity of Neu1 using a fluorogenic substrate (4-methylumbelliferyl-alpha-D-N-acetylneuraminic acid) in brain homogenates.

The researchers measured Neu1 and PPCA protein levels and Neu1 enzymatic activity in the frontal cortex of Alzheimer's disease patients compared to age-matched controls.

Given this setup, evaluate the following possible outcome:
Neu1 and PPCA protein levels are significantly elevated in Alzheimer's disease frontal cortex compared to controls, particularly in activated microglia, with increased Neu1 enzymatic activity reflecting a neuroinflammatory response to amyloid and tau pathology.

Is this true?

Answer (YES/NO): NO